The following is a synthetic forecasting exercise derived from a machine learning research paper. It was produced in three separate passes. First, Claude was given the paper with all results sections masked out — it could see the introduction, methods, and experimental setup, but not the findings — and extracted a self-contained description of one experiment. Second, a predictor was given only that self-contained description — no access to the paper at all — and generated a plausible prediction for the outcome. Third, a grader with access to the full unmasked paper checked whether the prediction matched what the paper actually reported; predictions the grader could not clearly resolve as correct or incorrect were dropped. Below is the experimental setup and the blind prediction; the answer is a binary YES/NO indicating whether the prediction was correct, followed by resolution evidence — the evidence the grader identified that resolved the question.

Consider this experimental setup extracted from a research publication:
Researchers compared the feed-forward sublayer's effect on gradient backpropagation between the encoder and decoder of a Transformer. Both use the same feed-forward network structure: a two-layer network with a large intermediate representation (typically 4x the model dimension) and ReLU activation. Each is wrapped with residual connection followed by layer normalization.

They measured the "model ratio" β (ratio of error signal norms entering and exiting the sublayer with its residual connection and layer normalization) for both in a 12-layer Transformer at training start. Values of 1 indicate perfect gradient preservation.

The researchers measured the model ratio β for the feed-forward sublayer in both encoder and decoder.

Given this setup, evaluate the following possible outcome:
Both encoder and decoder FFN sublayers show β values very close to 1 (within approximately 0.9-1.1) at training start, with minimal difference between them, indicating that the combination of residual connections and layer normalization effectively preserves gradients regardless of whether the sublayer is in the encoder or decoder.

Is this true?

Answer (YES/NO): NO